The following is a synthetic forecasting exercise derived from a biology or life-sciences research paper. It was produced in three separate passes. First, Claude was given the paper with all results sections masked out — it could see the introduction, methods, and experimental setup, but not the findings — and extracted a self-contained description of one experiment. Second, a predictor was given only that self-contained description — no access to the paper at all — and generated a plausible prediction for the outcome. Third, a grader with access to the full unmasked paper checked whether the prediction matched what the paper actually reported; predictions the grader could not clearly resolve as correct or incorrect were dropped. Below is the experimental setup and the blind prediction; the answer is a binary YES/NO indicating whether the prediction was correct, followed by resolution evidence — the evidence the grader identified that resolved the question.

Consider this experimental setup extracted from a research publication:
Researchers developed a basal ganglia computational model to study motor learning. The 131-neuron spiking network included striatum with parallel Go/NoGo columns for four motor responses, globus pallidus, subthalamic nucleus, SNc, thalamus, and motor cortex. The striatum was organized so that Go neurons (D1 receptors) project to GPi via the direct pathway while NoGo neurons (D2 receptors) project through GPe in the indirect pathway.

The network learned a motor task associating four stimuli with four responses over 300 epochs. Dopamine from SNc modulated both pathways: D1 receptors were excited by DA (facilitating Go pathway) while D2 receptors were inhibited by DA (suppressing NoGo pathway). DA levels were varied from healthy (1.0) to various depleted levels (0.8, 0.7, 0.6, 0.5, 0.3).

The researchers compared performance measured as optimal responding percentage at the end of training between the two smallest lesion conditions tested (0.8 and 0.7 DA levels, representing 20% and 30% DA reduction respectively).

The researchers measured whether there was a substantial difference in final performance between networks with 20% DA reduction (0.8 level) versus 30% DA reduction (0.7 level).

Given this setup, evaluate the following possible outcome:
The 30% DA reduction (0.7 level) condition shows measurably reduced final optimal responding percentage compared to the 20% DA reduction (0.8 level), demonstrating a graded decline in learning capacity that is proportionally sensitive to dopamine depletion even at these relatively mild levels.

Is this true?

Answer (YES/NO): NO